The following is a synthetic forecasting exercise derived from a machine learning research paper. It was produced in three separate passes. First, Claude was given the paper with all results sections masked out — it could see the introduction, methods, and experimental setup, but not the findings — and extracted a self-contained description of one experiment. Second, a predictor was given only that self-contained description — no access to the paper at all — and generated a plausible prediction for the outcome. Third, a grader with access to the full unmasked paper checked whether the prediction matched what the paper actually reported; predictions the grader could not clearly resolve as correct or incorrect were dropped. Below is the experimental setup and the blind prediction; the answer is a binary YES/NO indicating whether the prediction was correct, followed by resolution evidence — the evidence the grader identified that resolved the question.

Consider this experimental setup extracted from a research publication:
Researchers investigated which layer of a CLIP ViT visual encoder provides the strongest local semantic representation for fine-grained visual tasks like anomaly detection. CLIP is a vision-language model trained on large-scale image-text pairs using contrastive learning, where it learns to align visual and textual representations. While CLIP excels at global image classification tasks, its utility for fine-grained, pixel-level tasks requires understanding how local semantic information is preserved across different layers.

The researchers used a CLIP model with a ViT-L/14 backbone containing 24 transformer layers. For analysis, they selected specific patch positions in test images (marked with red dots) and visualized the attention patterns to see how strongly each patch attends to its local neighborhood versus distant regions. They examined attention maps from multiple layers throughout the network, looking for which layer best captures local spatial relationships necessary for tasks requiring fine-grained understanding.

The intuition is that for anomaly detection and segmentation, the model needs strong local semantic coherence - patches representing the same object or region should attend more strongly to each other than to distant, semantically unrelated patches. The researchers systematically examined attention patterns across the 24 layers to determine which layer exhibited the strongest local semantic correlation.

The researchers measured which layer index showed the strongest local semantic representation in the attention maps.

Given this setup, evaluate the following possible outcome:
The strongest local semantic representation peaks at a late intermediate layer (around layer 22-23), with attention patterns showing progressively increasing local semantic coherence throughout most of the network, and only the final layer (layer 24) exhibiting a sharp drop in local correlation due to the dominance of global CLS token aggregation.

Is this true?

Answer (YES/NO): NO